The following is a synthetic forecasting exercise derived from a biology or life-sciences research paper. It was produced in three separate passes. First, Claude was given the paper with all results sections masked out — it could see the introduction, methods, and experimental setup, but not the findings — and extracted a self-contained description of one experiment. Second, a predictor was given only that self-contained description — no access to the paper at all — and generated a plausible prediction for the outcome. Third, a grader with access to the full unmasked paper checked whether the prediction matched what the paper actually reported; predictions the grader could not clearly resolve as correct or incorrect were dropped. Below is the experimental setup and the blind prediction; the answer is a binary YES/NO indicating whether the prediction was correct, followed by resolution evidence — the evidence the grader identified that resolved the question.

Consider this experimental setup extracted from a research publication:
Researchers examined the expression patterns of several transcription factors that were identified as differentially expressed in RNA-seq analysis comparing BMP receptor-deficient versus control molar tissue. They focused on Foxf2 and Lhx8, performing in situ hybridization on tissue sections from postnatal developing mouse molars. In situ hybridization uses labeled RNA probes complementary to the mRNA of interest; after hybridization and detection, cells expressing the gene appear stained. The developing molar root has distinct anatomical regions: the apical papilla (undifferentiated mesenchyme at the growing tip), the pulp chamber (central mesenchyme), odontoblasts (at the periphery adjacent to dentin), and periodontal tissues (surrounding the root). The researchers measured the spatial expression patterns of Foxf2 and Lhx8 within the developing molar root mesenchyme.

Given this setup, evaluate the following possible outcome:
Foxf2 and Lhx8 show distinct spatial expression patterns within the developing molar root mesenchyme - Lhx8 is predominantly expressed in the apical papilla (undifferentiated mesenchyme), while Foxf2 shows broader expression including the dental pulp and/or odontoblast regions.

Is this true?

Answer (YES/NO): NO